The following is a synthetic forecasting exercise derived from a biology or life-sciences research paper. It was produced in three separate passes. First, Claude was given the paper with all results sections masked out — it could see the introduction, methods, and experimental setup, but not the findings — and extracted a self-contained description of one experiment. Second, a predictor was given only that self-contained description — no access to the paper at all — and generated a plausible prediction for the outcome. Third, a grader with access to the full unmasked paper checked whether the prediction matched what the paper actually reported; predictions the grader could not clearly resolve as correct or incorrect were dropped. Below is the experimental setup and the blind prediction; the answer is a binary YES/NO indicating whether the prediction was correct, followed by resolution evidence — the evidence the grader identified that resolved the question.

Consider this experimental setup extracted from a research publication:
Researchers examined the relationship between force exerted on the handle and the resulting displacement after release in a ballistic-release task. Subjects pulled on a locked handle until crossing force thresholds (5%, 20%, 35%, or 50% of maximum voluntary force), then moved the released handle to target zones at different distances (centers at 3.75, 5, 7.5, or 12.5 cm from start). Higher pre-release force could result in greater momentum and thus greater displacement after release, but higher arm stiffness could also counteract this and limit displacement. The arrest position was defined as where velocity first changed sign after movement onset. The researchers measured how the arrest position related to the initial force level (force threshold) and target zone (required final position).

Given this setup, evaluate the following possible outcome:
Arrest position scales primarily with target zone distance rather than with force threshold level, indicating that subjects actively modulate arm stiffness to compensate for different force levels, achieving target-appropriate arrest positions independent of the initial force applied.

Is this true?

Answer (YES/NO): NO